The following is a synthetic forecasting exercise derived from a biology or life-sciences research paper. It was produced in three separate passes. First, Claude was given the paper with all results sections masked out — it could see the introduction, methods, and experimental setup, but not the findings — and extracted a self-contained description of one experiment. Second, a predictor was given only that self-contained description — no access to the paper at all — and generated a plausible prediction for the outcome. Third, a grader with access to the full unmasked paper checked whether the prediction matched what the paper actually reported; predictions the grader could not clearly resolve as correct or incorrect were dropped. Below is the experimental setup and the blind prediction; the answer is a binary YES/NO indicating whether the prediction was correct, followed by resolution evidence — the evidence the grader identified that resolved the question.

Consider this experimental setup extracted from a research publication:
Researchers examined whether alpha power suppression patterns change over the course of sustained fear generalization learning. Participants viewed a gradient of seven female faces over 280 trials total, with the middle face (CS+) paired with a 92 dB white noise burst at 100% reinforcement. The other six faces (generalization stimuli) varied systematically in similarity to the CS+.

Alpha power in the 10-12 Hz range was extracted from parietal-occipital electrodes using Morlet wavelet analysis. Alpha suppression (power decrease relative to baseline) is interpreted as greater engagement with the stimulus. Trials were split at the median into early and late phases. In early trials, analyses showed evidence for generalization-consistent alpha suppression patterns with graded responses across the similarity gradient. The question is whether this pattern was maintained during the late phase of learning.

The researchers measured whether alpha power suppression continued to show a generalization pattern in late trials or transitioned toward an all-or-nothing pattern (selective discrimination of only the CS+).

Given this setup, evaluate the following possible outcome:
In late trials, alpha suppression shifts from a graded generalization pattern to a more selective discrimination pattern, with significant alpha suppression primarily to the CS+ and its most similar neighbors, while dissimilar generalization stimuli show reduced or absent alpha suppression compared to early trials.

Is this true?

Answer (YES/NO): NO